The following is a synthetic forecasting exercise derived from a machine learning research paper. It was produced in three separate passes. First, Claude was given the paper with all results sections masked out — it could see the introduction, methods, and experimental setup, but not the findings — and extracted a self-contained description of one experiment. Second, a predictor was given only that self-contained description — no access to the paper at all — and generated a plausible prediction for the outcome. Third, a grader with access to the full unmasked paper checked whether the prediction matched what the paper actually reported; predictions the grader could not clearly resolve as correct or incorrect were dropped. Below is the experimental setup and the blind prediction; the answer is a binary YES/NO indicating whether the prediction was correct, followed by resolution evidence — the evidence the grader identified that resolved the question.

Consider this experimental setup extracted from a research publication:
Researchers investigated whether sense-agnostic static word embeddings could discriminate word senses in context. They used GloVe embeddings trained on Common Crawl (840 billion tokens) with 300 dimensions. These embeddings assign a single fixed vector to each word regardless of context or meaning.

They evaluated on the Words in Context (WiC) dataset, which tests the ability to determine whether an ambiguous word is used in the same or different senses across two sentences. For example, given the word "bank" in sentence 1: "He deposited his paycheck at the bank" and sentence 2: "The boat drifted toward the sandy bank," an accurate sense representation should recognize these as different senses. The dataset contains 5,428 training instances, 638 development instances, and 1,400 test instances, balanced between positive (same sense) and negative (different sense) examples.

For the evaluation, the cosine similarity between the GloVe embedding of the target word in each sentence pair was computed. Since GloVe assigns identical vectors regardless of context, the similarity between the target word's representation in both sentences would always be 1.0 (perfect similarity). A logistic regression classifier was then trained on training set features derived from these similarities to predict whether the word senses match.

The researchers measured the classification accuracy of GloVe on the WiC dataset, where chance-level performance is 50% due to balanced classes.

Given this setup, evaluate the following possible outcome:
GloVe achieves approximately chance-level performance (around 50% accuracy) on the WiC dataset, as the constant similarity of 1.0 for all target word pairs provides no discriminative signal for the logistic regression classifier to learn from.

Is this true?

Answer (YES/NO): YES